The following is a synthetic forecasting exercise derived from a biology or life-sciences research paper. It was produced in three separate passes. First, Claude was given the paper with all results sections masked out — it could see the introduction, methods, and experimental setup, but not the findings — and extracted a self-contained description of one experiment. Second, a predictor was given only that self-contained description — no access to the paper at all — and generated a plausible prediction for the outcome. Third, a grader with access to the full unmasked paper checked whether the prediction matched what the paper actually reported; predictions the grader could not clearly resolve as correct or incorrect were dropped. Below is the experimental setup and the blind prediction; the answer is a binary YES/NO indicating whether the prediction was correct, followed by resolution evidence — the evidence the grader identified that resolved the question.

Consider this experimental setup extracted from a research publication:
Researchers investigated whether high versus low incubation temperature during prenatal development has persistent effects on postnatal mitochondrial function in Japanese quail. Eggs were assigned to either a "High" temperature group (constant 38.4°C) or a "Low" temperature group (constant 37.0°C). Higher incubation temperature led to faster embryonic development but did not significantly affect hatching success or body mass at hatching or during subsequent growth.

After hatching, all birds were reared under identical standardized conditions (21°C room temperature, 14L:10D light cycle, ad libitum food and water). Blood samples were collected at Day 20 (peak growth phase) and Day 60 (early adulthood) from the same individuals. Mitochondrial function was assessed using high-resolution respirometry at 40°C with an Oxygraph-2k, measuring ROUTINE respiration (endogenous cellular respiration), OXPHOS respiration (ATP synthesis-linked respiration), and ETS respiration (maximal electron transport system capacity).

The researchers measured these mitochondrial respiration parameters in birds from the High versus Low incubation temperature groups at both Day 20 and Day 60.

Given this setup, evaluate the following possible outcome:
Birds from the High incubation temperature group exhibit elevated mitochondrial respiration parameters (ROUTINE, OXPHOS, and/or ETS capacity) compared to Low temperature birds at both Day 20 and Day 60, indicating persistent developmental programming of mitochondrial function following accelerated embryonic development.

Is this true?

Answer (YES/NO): YES